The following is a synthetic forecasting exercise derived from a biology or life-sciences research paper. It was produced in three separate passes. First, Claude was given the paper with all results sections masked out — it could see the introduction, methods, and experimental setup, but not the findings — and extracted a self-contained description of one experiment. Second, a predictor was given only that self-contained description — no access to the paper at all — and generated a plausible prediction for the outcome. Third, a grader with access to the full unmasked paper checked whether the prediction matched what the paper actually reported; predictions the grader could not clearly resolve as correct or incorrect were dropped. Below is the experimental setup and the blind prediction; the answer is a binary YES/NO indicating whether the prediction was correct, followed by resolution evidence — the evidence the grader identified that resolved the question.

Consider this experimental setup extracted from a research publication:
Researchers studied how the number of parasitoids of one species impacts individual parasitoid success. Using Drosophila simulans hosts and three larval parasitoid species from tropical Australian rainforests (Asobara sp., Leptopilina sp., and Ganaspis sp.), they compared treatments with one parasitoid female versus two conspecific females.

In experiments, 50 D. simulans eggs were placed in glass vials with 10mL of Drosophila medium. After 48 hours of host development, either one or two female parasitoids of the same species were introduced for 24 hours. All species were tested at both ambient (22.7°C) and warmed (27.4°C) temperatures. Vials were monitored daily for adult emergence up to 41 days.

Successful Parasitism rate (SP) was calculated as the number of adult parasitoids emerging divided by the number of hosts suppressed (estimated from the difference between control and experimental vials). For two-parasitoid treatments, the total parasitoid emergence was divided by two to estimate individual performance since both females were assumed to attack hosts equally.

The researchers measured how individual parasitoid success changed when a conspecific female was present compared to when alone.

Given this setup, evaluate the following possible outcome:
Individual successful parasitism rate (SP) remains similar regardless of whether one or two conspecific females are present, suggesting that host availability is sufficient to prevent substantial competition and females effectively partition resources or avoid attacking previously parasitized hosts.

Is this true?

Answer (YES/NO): NO